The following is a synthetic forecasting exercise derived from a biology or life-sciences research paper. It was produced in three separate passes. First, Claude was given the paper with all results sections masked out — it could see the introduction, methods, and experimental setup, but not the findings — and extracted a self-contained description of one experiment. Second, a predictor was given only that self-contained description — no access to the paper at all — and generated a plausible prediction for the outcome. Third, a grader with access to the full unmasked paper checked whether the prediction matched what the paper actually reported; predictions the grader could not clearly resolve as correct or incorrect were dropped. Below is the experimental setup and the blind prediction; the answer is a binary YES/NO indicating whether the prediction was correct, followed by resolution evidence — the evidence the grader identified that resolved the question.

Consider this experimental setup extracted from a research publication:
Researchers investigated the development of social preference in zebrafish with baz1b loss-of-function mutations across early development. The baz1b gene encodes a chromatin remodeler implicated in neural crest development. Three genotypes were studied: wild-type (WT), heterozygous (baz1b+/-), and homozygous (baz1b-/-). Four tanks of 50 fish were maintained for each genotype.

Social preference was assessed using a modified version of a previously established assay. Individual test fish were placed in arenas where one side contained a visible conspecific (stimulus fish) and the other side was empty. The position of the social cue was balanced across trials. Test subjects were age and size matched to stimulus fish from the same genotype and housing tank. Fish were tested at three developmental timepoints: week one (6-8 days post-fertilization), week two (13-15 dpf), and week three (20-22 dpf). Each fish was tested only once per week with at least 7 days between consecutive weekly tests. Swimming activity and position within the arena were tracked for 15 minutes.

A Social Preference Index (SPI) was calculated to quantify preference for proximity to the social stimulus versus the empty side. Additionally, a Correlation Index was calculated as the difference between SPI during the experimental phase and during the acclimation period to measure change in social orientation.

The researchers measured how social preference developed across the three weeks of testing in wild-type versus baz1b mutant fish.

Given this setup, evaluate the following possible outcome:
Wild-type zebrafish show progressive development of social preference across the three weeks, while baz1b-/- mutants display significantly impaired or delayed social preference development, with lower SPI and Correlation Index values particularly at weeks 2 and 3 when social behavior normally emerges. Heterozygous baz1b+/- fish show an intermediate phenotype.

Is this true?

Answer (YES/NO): NO